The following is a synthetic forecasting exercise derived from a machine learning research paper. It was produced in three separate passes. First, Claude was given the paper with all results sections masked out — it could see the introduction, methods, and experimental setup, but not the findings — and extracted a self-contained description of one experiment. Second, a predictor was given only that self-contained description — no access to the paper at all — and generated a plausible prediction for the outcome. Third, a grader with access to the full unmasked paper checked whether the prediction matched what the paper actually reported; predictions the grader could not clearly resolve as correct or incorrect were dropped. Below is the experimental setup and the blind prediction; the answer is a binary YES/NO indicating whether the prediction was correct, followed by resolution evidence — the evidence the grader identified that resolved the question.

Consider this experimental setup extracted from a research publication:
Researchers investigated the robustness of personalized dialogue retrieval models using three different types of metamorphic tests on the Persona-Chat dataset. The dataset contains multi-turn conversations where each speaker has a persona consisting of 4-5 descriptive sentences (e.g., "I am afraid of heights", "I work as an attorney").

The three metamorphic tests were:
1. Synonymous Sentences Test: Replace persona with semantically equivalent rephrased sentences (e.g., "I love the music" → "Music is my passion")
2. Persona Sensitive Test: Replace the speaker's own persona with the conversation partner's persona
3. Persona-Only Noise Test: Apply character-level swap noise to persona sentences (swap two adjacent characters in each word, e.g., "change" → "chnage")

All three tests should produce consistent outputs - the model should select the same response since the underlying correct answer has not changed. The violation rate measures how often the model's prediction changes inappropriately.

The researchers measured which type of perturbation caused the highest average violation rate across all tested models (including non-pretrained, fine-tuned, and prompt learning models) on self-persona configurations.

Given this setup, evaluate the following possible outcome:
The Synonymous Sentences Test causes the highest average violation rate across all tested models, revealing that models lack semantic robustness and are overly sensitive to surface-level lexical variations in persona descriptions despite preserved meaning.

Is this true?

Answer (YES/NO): NO